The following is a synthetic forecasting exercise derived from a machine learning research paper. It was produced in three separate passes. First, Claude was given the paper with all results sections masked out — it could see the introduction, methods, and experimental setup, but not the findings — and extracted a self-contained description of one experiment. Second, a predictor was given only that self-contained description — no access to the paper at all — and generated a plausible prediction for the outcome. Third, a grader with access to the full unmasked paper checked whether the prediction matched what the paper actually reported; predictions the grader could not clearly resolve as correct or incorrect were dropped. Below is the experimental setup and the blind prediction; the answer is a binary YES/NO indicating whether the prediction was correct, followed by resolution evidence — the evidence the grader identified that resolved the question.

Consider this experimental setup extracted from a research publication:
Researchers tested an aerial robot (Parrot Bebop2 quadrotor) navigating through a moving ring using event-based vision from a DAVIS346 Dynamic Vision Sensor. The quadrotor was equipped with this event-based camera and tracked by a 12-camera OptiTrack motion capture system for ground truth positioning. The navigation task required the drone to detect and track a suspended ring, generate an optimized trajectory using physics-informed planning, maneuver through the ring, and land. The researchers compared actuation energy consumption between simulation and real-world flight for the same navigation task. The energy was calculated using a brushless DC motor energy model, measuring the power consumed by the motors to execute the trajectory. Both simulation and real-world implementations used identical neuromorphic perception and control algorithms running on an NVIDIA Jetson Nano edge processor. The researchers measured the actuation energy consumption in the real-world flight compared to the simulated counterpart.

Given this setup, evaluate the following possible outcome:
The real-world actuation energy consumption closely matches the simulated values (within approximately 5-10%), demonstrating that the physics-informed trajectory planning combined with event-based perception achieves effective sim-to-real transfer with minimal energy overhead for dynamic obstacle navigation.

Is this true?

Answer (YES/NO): NO